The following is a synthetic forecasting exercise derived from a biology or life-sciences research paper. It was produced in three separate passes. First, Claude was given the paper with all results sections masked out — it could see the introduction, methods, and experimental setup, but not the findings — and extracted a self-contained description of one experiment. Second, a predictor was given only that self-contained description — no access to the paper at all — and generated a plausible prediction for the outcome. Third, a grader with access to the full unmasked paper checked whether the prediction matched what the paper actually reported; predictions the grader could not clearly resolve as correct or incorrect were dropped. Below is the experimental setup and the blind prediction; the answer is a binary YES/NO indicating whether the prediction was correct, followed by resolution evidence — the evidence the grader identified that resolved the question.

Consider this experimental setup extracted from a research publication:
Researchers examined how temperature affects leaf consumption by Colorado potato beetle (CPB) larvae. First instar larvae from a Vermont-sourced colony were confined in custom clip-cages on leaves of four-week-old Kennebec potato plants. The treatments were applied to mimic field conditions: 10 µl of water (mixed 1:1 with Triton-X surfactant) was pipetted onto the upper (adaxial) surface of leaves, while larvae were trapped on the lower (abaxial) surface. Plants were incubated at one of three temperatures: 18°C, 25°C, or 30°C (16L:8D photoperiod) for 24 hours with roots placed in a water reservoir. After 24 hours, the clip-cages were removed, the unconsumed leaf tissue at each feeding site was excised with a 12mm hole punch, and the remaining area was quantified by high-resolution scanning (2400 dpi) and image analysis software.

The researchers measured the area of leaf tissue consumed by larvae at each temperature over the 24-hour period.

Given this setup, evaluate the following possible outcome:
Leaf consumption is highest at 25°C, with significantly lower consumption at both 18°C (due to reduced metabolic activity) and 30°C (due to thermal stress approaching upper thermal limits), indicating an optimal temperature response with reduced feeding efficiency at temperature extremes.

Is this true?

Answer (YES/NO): NO